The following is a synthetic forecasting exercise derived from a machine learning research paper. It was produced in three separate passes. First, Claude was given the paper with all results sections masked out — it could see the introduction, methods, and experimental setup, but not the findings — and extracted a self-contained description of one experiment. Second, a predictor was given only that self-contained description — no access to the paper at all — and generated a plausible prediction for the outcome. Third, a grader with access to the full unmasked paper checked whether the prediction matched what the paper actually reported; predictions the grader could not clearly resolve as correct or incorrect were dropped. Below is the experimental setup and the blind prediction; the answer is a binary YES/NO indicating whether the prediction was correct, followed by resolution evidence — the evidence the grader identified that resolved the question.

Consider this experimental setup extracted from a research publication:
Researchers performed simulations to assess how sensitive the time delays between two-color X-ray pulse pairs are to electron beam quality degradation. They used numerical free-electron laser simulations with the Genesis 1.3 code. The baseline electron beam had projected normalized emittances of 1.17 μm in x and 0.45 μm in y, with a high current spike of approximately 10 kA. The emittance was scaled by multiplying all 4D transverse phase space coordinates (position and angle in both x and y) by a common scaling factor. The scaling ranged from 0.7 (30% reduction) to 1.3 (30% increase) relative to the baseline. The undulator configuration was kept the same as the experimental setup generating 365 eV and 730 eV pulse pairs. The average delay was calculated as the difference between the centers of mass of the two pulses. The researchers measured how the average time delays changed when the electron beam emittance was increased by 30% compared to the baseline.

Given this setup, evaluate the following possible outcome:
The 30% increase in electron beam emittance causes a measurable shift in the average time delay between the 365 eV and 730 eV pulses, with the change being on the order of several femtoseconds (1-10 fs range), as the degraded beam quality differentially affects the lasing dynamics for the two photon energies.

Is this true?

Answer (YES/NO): NO